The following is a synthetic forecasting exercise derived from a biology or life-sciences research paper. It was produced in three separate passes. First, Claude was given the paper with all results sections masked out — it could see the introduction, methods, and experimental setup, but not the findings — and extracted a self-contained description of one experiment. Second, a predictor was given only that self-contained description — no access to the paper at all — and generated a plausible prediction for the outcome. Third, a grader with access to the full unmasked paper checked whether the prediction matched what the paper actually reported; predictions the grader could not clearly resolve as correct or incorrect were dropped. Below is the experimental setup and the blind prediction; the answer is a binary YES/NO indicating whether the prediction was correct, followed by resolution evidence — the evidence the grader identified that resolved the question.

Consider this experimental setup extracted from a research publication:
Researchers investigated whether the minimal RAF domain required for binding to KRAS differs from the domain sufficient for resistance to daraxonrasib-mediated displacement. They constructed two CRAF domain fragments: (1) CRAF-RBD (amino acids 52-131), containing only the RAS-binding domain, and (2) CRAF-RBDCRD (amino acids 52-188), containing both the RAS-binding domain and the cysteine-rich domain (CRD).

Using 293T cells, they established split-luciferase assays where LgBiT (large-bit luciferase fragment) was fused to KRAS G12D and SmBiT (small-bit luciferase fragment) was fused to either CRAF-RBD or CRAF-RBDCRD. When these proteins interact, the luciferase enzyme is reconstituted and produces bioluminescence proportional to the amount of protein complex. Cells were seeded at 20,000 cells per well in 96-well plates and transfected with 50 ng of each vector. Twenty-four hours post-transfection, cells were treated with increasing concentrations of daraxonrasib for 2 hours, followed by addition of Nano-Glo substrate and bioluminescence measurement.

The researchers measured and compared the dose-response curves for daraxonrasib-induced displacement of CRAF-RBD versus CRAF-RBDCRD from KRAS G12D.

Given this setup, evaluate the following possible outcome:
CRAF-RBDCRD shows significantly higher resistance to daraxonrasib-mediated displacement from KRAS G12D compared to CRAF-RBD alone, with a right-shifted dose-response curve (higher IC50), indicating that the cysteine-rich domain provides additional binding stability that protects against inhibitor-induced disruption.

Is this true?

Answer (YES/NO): YES